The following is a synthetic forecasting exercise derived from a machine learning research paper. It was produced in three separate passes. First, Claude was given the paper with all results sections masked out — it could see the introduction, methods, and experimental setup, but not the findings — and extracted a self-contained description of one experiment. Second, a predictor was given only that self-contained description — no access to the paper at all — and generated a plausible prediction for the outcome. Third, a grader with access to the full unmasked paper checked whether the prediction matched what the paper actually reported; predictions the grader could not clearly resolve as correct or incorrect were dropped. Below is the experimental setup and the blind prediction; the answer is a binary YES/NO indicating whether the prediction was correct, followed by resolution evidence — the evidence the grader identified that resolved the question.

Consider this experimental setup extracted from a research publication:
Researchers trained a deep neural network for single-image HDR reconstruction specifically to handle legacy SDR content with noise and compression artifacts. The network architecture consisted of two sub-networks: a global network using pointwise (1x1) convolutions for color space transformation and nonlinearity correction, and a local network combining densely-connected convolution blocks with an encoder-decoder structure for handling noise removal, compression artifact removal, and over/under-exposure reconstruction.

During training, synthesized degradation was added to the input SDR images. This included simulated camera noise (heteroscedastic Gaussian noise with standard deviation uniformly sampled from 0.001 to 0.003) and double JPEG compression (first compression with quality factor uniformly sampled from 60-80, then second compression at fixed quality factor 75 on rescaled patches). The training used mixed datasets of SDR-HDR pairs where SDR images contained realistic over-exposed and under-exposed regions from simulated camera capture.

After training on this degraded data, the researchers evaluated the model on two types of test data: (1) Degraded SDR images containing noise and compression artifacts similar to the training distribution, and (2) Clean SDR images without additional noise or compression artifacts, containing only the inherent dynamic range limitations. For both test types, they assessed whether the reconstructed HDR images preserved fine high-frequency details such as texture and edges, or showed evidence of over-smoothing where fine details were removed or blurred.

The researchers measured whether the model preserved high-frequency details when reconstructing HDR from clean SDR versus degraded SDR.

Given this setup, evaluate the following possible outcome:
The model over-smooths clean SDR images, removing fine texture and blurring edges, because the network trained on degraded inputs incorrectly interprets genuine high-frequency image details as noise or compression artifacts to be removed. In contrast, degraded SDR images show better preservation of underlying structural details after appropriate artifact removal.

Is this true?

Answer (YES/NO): YES